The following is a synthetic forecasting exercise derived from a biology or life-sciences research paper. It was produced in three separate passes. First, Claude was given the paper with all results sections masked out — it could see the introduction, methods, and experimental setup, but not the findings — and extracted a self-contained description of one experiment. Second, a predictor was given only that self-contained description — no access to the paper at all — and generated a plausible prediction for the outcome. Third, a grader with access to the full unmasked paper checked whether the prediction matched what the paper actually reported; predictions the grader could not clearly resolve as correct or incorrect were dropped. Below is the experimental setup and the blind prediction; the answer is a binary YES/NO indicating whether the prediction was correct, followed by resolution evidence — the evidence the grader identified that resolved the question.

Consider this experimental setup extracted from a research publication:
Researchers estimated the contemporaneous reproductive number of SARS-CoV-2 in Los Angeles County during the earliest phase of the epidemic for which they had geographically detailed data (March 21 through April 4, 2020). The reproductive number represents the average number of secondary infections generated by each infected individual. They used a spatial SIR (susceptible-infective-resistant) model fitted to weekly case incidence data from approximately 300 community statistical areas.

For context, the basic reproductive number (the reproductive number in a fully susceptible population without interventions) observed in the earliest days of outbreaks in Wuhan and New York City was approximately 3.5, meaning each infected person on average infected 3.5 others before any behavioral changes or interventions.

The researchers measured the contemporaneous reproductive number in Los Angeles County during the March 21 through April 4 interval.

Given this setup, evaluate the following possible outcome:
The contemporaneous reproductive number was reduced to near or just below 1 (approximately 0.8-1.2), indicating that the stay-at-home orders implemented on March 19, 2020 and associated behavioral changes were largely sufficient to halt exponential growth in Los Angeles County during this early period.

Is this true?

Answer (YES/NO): NO